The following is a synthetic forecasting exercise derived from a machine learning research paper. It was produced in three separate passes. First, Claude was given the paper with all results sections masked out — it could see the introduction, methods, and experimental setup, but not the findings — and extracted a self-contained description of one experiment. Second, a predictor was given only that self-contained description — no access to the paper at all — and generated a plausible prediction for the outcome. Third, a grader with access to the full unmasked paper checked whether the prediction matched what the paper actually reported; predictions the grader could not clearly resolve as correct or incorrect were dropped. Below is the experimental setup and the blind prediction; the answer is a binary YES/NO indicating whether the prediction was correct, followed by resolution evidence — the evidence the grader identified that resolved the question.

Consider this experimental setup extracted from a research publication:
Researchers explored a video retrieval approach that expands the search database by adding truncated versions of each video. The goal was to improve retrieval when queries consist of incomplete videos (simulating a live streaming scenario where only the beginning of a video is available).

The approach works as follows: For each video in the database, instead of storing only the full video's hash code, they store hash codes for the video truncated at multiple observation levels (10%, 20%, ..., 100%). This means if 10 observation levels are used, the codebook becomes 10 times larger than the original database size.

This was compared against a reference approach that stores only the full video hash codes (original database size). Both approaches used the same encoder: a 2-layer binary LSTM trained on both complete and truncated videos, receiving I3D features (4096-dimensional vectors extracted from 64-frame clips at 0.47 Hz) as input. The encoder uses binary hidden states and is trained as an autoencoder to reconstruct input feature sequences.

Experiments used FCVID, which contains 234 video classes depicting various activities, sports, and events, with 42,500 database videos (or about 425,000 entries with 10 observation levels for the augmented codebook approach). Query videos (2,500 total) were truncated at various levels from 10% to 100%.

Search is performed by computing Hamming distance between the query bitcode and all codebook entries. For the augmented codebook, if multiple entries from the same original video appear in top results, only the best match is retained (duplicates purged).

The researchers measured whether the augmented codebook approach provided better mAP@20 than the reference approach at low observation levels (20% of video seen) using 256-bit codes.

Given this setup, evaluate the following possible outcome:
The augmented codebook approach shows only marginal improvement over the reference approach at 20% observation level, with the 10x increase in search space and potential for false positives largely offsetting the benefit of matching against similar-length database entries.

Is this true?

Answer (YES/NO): NO